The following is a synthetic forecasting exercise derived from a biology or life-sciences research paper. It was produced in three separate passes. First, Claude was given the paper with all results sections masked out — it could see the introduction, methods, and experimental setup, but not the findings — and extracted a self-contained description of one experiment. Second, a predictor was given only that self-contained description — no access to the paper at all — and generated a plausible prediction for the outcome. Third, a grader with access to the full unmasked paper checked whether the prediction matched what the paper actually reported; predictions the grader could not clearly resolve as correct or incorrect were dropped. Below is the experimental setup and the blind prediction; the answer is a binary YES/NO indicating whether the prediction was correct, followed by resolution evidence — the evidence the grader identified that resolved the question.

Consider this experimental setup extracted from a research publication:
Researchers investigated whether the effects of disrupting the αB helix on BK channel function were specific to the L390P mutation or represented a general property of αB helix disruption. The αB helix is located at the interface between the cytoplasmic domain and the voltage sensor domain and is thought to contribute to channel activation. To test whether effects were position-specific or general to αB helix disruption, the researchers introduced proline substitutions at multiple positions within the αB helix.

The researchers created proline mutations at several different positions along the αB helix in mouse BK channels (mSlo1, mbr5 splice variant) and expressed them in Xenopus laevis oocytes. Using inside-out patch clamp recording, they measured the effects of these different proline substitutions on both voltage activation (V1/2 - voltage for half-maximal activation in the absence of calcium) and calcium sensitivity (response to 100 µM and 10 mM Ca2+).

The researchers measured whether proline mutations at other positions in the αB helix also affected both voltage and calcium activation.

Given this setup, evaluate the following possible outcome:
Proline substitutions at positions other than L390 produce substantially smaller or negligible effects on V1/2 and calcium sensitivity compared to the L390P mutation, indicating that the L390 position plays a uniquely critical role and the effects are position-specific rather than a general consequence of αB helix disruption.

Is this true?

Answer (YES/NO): NO